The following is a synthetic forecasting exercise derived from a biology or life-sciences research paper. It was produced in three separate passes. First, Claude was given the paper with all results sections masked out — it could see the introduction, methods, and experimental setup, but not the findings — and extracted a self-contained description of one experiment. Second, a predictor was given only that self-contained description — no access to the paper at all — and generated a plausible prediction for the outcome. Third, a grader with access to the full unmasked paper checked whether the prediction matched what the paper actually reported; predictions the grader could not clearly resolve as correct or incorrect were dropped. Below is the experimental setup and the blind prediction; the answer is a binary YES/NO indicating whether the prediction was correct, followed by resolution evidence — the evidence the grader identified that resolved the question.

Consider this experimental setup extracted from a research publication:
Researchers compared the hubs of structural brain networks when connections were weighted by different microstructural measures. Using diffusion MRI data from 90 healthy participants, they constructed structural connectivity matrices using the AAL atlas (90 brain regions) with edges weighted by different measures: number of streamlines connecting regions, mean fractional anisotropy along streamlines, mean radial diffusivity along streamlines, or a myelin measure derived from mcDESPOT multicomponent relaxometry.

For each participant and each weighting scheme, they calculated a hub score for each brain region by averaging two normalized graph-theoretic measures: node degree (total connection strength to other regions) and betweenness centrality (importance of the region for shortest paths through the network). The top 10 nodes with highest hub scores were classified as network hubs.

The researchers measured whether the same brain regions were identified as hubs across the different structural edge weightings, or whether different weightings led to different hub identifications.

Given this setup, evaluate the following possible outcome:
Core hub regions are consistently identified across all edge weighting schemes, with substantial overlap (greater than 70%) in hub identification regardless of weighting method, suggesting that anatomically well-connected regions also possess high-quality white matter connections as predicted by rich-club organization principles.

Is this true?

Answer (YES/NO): NO